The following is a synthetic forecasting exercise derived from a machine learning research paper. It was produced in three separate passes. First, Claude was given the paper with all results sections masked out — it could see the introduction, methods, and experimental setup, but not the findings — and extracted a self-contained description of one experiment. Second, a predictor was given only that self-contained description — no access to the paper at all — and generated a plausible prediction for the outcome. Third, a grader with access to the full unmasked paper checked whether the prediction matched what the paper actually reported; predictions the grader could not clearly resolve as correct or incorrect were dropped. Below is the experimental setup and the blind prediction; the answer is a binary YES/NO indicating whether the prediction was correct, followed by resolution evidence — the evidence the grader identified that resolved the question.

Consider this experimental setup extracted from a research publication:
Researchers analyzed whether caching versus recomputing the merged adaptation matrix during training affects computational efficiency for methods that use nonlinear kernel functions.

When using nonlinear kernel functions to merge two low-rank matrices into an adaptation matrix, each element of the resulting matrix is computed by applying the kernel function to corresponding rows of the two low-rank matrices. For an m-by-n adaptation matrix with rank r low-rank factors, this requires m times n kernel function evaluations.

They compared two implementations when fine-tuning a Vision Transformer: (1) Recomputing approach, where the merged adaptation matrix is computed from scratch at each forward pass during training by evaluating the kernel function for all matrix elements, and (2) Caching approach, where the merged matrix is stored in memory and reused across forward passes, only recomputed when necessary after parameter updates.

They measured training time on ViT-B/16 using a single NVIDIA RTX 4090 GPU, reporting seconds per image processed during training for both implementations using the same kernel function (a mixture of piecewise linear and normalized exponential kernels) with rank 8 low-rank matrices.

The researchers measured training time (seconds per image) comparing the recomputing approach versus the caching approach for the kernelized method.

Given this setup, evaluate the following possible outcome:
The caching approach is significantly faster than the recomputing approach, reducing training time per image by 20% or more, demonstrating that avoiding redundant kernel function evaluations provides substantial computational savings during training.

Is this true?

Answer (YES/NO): YES